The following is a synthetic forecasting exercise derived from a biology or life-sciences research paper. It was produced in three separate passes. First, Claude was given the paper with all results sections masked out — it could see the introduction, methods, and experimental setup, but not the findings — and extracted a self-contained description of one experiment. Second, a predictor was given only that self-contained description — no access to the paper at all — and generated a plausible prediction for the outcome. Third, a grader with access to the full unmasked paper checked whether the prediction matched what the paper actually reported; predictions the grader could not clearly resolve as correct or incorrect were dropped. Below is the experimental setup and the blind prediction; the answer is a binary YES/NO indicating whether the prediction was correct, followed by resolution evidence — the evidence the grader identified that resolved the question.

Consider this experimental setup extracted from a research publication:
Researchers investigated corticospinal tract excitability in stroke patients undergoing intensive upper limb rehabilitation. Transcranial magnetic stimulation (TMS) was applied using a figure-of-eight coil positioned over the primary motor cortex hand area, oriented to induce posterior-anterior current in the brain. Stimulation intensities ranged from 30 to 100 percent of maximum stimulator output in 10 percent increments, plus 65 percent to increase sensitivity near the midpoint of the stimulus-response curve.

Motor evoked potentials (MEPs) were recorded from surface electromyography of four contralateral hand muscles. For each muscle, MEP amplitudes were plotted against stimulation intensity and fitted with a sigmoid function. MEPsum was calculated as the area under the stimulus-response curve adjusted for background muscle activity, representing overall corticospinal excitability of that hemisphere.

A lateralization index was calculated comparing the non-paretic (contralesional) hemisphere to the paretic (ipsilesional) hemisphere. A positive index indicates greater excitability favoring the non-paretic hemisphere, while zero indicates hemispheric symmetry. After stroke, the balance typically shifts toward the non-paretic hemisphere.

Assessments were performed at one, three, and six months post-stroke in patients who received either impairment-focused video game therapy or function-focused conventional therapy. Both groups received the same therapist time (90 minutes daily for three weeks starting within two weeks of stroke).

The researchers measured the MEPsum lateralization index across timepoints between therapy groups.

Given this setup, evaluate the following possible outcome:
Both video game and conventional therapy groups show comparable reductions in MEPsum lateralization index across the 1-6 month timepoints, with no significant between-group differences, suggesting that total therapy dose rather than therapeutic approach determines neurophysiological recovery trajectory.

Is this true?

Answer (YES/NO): NO